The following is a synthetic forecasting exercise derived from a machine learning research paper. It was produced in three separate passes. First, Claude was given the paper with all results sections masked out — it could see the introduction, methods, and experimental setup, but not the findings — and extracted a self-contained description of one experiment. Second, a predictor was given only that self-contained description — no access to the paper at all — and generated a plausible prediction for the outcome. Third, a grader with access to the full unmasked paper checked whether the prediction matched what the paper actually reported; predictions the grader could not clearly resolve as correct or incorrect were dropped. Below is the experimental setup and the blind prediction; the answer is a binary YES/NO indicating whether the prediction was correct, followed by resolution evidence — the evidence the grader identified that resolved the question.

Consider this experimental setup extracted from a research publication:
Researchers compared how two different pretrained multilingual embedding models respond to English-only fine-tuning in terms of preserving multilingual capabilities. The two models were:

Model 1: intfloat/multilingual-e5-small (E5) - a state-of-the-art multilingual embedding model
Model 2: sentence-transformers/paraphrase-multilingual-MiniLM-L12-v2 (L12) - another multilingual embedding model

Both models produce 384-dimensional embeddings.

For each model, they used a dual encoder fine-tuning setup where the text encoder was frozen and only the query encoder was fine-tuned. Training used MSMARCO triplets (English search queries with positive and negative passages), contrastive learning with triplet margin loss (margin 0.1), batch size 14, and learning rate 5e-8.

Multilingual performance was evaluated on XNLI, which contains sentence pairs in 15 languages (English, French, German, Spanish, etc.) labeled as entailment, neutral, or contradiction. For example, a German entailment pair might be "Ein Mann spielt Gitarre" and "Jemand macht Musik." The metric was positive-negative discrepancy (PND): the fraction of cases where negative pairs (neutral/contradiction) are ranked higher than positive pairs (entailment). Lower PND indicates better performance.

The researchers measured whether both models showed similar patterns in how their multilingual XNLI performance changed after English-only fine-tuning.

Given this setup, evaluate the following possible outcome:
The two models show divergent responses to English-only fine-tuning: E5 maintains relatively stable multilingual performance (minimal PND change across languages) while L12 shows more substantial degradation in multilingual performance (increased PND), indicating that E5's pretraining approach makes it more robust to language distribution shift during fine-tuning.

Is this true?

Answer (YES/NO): NO